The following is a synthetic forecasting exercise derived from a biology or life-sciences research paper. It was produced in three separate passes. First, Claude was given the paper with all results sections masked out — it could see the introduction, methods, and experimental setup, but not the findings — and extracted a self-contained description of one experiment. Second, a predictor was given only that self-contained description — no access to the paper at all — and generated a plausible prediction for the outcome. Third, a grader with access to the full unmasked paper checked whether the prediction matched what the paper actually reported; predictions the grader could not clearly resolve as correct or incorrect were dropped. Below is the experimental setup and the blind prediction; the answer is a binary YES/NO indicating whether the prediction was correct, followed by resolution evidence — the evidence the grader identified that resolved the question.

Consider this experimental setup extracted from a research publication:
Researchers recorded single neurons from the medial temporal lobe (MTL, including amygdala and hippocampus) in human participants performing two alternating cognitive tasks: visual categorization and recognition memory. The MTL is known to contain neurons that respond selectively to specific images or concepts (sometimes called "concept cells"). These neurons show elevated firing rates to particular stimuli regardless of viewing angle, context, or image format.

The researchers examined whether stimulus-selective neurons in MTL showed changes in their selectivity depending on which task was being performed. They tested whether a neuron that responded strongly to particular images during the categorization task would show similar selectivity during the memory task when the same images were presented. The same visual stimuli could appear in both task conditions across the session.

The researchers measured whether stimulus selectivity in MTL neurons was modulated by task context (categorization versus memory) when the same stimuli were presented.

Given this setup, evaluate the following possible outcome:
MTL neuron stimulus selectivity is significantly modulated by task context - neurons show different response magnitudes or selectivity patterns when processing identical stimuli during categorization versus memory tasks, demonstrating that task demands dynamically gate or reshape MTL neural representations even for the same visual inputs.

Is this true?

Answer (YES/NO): NO